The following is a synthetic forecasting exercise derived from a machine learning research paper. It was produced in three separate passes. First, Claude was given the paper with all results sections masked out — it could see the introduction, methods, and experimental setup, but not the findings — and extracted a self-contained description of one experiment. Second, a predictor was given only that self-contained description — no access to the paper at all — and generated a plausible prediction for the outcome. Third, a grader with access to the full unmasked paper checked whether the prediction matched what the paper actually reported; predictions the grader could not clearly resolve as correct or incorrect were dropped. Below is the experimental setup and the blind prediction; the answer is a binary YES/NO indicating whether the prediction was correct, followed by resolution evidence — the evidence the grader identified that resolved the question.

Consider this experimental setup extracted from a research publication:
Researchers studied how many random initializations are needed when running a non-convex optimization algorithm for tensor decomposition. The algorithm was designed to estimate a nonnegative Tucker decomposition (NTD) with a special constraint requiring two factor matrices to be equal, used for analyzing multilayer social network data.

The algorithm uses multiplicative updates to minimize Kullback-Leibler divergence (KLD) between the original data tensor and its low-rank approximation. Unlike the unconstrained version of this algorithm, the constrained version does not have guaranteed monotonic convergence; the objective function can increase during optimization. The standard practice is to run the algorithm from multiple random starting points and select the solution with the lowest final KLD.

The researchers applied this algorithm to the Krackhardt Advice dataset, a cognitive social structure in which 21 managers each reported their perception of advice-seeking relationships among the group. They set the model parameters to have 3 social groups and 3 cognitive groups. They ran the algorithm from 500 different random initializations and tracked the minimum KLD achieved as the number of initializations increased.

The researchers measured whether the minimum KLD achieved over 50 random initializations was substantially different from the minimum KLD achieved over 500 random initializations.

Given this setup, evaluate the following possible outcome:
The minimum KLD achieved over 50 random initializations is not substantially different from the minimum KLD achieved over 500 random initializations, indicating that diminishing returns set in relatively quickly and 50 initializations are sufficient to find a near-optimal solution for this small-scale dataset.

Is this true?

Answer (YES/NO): YES